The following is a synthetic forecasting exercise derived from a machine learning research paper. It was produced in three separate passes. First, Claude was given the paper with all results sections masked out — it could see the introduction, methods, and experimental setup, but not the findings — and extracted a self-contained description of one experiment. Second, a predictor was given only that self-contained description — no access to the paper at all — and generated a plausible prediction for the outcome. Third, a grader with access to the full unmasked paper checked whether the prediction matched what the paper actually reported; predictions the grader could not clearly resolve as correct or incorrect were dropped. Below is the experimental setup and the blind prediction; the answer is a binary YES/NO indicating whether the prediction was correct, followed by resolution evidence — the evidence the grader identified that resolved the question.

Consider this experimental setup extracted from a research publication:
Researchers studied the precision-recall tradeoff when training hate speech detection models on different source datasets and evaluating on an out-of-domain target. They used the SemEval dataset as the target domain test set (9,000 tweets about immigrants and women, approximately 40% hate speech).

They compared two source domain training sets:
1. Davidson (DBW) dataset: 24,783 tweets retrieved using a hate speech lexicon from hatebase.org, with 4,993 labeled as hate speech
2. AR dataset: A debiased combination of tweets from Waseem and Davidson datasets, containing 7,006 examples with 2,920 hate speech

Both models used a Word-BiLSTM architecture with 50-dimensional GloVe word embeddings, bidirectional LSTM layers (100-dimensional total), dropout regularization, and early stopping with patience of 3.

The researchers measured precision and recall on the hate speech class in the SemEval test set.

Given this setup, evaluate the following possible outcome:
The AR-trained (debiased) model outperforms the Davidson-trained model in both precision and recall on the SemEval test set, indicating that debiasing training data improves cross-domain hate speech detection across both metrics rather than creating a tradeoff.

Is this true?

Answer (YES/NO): NO